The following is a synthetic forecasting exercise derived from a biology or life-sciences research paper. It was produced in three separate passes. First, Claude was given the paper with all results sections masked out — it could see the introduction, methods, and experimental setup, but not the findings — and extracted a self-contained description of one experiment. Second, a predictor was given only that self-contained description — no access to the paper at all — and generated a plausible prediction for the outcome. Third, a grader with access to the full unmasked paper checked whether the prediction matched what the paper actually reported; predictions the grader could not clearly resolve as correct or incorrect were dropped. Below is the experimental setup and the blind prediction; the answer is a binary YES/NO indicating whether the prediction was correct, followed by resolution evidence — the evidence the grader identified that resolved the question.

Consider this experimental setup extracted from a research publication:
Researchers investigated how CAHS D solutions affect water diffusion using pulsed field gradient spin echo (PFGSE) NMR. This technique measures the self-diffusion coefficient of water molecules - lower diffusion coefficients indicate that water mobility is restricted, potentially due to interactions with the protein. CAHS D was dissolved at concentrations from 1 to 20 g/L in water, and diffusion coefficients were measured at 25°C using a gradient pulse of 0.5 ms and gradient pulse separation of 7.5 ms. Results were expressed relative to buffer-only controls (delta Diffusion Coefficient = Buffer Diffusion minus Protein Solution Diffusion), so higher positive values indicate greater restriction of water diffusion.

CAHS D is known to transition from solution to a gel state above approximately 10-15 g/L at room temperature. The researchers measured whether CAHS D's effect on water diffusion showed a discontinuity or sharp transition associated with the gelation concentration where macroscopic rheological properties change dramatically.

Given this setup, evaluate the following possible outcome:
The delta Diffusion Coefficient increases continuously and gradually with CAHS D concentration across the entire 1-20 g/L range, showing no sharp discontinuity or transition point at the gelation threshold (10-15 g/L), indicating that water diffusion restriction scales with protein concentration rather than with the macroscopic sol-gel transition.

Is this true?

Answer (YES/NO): YES